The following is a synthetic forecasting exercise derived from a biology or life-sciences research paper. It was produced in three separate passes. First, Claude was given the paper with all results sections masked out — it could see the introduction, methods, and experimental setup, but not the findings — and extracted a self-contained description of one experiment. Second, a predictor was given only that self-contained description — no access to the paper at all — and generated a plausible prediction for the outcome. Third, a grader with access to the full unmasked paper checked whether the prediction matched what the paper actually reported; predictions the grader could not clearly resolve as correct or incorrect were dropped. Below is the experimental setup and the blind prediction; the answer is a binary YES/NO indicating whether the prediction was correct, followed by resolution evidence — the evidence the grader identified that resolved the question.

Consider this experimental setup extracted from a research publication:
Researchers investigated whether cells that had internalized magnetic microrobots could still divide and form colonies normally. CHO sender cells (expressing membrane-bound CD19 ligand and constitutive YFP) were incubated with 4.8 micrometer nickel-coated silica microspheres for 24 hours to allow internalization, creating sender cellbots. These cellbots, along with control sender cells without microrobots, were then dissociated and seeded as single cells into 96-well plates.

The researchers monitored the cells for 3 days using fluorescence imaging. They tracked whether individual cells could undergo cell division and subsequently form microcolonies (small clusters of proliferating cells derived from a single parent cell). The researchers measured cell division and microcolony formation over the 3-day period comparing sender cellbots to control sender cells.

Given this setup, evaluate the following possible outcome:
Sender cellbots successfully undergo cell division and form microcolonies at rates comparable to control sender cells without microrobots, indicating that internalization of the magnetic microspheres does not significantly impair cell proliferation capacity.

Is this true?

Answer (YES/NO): YES